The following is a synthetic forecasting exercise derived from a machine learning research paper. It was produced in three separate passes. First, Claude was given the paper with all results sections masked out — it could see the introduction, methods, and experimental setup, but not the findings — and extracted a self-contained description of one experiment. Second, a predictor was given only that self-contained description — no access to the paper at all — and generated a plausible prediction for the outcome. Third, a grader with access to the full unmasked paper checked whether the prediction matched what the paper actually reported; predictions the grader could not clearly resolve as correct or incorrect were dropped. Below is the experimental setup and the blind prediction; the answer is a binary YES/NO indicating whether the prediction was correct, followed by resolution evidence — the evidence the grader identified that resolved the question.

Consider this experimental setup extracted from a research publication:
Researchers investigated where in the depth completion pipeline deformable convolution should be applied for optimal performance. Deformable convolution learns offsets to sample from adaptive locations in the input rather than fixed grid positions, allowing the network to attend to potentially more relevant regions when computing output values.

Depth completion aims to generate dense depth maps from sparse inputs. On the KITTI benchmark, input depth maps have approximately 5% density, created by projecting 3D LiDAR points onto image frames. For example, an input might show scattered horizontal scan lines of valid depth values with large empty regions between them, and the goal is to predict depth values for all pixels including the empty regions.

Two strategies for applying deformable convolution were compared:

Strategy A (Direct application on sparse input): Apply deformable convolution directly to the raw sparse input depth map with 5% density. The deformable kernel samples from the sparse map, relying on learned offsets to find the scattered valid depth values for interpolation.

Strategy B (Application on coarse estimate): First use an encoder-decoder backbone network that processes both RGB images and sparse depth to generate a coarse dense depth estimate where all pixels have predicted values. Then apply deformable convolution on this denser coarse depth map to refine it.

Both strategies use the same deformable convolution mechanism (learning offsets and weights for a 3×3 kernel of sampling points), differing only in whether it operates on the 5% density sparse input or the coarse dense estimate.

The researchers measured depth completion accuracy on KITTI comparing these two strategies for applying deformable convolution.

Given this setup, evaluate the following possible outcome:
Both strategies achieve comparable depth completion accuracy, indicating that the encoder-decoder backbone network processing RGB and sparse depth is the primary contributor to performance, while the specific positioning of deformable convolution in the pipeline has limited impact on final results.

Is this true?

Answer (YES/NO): NO